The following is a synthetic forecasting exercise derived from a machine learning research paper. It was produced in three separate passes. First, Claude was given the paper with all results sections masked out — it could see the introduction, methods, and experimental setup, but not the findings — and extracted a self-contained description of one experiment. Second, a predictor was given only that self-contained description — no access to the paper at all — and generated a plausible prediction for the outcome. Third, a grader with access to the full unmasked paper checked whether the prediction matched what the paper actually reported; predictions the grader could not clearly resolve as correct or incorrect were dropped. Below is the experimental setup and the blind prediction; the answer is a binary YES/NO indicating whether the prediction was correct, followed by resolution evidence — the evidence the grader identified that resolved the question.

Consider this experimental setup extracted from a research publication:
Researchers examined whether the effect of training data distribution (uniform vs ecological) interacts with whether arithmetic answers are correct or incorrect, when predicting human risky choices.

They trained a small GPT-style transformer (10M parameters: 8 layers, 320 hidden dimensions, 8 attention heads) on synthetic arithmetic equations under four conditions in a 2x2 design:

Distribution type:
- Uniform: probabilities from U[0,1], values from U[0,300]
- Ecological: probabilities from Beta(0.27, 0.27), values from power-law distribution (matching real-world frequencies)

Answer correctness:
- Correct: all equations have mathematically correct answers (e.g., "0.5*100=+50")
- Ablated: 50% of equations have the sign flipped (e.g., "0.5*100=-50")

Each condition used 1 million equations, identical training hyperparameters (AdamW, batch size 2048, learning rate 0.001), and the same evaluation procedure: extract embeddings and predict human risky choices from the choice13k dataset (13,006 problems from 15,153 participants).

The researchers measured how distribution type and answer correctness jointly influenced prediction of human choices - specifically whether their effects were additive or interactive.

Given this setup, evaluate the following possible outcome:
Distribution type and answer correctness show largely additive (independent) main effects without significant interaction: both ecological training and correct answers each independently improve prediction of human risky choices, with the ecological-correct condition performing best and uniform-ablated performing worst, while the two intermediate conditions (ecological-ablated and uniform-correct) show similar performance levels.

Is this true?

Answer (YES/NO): NO